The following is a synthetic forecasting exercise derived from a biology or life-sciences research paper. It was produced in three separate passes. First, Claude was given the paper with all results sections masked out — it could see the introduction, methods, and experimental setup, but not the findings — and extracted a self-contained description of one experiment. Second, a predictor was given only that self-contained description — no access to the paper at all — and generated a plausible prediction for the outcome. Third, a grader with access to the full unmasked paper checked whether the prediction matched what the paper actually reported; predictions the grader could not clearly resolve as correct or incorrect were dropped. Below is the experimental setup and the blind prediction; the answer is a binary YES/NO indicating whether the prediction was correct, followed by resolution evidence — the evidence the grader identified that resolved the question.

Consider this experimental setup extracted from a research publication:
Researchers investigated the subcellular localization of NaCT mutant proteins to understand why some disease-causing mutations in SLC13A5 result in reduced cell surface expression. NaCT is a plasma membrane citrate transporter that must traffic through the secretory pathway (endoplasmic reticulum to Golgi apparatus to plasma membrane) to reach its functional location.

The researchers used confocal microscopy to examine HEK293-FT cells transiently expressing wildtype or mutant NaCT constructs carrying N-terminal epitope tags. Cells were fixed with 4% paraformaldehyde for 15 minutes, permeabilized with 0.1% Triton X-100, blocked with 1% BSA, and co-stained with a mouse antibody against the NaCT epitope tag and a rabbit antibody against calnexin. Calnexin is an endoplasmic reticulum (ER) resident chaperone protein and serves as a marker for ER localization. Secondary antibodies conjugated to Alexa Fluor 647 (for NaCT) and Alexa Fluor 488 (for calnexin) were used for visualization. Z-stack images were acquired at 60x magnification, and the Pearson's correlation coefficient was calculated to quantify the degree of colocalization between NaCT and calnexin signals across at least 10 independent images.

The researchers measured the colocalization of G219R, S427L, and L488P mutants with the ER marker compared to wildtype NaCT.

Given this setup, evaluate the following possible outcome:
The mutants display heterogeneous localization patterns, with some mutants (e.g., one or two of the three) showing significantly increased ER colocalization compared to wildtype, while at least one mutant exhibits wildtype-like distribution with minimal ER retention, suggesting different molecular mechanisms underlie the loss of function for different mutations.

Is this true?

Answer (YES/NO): NO